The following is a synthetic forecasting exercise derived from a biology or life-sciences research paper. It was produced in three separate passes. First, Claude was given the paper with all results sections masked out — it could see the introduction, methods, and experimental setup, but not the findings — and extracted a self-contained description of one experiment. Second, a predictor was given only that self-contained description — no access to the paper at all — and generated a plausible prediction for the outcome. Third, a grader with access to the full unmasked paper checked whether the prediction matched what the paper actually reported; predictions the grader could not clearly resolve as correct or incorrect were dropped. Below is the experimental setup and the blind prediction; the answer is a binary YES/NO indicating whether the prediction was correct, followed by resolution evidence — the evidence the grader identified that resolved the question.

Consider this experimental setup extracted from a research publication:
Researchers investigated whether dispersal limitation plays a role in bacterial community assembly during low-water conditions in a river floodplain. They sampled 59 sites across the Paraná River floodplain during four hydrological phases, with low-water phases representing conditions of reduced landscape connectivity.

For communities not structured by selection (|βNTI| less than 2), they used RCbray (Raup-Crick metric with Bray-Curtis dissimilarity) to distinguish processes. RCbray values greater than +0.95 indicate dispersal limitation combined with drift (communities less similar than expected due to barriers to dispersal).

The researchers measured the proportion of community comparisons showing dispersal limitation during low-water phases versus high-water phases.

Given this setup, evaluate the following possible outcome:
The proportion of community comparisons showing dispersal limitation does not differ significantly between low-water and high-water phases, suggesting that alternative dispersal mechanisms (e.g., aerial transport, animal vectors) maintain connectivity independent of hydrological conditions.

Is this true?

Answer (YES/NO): NO